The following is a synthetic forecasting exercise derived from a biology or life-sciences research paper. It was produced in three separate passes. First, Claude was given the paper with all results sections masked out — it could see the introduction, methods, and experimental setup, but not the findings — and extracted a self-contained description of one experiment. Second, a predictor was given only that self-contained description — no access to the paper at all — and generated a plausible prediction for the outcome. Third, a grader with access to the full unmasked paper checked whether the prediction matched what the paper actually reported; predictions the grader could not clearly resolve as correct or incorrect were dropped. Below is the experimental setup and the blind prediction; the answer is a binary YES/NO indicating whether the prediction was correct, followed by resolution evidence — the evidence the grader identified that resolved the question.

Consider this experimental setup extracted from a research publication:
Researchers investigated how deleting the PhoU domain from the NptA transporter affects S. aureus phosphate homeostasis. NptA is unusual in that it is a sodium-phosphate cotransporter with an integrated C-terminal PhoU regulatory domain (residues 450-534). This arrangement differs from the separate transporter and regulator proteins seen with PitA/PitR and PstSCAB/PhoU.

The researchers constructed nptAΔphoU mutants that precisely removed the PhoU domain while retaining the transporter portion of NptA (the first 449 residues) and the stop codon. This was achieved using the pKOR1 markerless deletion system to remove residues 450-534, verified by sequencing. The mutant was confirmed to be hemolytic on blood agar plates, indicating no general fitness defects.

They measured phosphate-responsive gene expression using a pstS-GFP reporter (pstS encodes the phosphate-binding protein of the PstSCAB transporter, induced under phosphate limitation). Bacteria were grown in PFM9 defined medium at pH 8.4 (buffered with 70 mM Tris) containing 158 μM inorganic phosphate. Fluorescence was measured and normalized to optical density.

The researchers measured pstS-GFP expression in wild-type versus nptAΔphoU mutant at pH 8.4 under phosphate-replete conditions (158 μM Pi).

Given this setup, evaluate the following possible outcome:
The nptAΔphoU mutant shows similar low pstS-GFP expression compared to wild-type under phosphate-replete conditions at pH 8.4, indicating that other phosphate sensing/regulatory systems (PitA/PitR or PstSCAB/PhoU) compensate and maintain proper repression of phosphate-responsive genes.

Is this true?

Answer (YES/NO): NO